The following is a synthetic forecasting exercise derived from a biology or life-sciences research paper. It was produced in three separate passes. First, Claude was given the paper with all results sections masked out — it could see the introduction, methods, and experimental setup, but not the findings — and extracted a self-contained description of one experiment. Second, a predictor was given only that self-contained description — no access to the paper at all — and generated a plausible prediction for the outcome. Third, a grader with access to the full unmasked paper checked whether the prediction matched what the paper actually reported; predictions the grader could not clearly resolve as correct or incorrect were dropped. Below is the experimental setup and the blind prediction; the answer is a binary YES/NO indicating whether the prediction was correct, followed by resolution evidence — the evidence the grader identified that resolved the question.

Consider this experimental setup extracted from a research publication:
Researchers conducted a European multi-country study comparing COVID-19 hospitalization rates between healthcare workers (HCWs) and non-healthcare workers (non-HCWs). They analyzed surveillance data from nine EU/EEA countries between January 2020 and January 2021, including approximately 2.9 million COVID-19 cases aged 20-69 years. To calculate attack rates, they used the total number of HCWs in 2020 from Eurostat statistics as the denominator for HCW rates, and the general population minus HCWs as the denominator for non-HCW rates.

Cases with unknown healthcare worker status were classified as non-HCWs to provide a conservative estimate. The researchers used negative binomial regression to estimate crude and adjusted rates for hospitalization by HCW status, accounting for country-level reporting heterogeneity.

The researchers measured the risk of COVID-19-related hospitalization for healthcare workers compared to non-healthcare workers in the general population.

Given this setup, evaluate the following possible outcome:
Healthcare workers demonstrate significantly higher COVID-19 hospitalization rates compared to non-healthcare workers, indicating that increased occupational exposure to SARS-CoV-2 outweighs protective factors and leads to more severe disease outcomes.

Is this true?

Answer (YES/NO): NO